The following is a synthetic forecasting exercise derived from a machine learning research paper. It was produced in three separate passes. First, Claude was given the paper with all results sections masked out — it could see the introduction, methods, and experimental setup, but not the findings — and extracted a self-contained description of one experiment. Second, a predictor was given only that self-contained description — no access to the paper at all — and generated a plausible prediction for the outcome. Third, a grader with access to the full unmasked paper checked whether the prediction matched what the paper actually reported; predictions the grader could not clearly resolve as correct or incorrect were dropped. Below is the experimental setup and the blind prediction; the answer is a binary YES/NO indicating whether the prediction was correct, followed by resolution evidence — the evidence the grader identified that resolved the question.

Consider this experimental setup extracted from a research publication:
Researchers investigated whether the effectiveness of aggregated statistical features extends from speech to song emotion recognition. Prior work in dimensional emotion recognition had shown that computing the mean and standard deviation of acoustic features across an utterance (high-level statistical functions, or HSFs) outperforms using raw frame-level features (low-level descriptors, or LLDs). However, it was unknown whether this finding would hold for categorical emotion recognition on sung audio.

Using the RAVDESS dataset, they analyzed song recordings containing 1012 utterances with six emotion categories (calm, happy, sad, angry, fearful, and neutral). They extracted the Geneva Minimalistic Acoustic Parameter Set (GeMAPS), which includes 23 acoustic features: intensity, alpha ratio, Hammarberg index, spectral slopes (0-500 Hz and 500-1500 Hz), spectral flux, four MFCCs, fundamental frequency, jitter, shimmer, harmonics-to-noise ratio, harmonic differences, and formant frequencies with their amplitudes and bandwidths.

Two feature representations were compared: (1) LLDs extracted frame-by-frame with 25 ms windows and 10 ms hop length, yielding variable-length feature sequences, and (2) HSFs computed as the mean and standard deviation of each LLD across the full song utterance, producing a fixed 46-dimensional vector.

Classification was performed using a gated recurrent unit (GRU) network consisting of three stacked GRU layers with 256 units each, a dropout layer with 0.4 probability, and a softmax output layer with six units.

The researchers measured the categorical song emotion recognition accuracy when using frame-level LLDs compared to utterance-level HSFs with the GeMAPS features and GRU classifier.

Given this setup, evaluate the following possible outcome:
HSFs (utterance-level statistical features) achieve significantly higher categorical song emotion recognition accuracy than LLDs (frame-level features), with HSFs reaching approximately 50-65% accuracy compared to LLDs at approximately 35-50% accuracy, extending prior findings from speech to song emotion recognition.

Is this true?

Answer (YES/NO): NO